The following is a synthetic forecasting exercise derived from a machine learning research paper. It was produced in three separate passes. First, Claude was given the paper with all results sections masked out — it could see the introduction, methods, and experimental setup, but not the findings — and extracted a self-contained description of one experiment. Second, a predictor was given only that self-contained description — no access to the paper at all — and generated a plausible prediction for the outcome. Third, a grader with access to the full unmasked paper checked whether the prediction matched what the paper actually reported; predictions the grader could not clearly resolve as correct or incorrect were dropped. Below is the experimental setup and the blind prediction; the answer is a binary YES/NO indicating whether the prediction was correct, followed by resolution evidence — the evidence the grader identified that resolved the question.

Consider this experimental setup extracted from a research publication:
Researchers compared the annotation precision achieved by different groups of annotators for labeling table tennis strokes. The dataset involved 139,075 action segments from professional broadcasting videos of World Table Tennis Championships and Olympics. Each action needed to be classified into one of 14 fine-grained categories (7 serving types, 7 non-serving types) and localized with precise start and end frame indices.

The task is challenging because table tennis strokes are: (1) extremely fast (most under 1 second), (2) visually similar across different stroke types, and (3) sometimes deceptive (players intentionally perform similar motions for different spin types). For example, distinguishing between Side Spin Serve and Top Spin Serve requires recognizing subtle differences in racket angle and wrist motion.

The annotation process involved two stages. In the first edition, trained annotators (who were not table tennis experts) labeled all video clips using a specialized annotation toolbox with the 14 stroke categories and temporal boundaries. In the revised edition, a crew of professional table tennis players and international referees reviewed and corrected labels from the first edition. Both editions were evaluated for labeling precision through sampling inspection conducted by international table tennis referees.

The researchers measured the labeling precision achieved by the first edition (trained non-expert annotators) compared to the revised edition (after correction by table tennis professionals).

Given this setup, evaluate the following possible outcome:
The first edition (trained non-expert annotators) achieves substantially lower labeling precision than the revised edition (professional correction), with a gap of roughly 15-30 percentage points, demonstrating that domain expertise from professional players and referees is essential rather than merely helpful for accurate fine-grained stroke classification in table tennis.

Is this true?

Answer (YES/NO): NO